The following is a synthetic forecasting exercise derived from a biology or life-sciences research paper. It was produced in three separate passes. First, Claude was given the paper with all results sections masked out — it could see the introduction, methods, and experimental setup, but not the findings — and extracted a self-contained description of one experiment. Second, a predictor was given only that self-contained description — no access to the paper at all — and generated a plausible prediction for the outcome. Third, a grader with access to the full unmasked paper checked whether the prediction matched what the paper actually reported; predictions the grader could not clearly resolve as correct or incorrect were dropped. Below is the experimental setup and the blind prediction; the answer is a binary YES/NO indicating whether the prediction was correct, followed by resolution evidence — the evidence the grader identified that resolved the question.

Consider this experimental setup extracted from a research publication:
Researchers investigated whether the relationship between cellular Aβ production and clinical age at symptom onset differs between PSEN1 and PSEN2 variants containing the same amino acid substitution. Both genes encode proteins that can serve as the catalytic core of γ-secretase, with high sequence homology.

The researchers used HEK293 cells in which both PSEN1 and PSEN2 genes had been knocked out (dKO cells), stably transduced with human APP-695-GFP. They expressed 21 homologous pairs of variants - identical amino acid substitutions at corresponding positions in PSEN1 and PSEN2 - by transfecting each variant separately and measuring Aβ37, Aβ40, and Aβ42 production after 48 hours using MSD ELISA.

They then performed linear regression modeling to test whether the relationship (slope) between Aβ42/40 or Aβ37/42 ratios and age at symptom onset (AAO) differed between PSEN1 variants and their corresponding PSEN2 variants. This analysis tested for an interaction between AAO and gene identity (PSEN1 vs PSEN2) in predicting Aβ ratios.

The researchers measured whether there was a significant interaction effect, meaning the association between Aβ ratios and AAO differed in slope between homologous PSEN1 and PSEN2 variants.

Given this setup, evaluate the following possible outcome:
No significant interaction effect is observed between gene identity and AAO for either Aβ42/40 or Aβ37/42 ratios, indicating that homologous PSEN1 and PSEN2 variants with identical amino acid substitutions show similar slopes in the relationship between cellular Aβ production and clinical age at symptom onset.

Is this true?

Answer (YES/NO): NO